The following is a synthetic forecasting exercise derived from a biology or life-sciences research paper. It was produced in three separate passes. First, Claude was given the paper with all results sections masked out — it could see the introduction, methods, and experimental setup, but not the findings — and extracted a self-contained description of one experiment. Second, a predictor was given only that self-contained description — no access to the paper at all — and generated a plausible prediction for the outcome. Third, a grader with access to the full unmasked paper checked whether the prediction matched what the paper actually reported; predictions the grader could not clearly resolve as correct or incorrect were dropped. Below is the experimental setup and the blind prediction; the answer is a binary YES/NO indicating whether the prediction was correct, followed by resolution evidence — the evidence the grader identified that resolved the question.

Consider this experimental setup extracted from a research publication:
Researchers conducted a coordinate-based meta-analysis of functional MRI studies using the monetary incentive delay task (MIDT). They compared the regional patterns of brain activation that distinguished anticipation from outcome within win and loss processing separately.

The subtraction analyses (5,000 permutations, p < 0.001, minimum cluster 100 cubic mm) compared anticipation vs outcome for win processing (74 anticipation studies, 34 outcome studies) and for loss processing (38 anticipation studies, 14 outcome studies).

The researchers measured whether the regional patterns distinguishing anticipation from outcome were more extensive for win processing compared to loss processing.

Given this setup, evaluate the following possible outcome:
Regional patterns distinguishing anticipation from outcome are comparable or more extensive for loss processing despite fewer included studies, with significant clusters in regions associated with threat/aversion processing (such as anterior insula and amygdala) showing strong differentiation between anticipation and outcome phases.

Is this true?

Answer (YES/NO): NO